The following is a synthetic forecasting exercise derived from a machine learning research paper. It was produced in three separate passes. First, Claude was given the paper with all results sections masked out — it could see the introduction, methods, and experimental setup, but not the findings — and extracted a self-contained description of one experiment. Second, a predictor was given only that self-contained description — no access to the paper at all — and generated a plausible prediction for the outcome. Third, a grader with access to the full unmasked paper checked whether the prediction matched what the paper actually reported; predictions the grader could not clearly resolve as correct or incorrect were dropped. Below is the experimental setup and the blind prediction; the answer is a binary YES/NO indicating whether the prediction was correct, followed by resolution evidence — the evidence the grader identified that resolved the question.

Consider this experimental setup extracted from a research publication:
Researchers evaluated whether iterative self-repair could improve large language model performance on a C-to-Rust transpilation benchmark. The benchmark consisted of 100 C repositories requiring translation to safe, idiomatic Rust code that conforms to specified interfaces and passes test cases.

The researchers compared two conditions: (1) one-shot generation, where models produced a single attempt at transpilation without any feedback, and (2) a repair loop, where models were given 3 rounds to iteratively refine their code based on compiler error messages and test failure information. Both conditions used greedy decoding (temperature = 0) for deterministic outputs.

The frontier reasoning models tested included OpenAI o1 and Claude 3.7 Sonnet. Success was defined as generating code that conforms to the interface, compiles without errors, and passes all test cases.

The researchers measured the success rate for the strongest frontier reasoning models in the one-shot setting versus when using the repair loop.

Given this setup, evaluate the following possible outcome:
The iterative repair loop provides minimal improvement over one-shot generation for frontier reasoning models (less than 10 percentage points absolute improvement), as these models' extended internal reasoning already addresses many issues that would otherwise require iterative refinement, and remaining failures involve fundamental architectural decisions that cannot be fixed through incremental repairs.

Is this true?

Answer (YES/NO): NO